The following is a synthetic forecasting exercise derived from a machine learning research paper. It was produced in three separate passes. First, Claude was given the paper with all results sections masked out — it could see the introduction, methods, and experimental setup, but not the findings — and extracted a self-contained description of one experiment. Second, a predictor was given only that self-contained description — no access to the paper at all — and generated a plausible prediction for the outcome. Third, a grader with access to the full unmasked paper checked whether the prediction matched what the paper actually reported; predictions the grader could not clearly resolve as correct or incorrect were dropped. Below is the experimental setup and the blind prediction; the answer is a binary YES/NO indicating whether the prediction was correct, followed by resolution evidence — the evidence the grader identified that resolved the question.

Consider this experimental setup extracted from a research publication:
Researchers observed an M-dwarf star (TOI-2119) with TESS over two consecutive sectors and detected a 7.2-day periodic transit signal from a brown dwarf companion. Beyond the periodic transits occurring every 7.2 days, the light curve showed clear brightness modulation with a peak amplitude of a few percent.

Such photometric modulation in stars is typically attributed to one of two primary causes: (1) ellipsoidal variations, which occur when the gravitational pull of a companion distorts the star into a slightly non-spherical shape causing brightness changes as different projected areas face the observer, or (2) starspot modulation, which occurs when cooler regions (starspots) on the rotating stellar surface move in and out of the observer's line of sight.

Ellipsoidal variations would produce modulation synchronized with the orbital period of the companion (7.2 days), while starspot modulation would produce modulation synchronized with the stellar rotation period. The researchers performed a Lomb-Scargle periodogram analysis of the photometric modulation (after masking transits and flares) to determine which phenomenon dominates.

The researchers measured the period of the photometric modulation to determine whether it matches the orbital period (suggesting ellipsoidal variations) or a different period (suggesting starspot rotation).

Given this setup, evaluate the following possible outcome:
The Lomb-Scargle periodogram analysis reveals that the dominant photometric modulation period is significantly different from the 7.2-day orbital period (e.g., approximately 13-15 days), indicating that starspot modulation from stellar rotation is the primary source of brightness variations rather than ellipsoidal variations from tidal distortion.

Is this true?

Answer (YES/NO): YES